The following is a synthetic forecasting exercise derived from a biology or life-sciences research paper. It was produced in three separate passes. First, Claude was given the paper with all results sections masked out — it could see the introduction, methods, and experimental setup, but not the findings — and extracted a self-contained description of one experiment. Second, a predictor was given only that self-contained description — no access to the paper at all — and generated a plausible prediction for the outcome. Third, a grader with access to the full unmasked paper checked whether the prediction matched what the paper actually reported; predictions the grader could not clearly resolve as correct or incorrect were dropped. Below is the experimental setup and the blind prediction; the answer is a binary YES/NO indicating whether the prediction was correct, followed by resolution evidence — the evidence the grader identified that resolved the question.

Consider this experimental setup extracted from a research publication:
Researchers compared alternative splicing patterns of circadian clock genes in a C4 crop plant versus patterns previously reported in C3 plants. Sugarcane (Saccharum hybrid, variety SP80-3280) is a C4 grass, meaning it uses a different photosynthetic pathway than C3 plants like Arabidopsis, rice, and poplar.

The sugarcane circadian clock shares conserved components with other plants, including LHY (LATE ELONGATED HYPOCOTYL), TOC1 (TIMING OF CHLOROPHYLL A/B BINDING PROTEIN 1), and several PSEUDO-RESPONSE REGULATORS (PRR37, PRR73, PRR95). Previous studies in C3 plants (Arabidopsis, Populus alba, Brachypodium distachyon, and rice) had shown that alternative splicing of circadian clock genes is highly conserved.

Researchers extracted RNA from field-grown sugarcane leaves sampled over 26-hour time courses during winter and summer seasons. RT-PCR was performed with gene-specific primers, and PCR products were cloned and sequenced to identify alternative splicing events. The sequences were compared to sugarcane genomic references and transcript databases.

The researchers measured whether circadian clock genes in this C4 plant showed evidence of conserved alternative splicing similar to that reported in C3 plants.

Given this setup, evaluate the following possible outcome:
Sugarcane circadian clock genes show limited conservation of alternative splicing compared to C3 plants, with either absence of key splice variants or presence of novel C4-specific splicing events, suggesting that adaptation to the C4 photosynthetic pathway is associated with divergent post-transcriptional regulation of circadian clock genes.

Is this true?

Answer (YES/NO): NO